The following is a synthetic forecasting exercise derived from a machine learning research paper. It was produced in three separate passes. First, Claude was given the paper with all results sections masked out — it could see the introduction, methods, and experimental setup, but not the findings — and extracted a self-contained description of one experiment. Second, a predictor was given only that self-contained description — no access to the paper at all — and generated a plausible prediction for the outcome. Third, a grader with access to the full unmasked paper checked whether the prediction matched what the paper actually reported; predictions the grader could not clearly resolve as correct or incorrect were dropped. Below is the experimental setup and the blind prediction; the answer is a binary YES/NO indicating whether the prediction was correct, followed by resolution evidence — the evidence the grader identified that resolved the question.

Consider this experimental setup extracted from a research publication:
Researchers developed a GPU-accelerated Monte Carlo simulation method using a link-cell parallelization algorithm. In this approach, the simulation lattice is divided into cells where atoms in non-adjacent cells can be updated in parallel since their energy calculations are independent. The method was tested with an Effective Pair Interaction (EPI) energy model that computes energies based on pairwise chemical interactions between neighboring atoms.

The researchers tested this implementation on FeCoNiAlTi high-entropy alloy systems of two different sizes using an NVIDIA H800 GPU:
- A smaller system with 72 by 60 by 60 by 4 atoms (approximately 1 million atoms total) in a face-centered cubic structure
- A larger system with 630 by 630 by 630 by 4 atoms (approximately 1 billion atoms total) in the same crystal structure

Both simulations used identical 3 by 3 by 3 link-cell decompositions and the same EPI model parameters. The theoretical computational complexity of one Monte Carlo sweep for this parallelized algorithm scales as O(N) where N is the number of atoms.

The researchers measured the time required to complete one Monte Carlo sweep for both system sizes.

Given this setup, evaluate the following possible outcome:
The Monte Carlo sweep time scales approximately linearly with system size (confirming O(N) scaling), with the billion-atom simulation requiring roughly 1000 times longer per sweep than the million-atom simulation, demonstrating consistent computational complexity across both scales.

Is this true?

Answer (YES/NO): NO